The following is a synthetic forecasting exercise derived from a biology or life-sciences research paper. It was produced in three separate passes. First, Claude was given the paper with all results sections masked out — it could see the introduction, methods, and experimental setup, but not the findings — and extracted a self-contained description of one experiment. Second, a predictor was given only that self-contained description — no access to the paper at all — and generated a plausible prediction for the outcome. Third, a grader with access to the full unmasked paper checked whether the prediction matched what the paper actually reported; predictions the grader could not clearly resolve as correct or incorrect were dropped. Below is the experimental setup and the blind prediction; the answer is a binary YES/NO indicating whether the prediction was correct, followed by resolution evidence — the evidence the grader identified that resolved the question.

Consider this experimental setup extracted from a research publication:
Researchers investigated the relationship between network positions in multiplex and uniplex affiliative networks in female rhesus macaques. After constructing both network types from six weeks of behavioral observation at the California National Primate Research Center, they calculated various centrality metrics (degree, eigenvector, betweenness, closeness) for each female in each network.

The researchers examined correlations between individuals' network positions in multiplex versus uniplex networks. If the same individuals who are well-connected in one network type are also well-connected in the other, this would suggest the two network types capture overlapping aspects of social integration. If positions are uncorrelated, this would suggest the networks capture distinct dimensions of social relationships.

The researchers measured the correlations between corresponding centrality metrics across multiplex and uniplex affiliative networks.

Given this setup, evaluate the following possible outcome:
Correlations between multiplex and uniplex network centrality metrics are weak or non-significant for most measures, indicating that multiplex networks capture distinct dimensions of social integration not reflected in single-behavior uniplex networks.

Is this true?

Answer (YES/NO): YES